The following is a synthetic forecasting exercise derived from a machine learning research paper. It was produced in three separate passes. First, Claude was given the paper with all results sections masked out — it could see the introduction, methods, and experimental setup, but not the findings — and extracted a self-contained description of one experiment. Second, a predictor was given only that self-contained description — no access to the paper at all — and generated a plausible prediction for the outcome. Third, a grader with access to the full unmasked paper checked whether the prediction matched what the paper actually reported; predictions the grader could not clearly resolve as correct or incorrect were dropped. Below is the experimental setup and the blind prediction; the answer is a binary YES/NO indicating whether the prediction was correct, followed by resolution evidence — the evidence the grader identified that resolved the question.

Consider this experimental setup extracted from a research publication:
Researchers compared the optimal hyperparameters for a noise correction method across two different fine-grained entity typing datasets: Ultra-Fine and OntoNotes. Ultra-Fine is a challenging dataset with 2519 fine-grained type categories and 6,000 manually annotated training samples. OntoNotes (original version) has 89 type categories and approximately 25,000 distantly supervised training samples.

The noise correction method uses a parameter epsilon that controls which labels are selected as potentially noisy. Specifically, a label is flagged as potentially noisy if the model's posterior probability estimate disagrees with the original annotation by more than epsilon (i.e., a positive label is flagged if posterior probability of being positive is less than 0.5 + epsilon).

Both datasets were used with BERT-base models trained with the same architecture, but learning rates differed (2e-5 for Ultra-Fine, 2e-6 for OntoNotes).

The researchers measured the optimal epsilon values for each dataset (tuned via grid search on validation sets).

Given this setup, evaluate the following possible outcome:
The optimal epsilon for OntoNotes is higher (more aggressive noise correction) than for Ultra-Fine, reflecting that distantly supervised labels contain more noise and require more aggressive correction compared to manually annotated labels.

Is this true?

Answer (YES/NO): YES